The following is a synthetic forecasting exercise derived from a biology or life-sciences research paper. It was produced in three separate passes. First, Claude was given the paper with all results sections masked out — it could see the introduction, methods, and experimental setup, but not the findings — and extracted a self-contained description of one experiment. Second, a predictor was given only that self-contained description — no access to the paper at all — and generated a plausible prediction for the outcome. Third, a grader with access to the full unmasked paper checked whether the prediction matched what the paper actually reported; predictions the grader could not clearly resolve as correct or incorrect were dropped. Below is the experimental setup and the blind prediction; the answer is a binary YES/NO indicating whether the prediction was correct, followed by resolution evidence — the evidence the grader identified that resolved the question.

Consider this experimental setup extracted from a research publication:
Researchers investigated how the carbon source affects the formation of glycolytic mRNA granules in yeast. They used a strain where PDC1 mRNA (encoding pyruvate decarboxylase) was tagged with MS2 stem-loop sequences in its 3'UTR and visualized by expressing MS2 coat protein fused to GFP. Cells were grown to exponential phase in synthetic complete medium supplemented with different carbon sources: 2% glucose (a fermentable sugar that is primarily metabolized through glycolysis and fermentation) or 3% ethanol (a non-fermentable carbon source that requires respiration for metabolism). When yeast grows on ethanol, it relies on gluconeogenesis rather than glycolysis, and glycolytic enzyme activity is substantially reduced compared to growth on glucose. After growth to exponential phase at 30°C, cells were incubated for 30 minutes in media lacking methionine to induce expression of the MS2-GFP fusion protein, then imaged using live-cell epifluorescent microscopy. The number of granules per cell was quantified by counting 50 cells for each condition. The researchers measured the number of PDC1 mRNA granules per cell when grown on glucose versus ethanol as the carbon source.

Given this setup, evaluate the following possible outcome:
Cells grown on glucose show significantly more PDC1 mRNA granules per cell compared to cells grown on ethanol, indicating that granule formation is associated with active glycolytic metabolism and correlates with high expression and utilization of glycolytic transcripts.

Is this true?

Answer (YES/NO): YES